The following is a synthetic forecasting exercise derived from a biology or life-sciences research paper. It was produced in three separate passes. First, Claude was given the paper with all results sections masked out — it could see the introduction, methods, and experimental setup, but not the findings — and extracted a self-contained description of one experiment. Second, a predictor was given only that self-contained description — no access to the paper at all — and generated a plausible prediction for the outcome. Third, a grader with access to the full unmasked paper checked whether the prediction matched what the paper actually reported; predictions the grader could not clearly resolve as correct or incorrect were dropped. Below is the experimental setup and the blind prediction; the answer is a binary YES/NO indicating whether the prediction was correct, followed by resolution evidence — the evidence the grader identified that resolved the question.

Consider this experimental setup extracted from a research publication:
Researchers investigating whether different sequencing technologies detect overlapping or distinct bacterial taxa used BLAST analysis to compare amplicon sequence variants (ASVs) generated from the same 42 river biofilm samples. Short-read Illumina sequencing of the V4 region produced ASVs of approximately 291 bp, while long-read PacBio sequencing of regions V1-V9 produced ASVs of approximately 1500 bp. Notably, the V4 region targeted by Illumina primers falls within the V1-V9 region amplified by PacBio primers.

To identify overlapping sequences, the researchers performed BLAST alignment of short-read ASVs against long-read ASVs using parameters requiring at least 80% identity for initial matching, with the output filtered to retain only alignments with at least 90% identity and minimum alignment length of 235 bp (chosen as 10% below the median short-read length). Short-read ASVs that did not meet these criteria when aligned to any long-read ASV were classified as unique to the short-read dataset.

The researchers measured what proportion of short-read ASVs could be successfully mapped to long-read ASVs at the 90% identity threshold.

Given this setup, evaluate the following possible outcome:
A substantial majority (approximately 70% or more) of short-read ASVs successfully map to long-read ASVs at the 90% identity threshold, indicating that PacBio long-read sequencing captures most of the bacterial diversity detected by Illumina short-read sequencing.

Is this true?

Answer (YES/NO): YES